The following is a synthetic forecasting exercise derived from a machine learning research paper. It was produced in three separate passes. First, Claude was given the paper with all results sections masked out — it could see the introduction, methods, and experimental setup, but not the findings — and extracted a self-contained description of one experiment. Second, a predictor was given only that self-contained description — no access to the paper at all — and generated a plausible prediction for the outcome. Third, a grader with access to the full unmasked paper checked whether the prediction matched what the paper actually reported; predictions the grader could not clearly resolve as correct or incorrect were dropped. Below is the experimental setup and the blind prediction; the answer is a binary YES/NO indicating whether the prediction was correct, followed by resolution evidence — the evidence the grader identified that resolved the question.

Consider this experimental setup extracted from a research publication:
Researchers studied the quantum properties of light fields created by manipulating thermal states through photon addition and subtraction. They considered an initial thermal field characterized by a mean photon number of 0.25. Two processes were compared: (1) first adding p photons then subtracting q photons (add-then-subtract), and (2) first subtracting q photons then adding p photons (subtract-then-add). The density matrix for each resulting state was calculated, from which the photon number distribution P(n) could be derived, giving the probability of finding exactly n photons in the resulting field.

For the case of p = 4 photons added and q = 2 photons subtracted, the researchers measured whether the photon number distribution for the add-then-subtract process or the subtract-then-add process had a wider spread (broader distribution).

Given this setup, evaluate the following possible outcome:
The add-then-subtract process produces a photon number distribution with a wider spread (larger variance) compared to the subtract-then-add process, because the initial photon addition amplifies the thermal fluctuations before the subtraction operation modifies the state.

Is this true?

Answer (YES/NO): YES